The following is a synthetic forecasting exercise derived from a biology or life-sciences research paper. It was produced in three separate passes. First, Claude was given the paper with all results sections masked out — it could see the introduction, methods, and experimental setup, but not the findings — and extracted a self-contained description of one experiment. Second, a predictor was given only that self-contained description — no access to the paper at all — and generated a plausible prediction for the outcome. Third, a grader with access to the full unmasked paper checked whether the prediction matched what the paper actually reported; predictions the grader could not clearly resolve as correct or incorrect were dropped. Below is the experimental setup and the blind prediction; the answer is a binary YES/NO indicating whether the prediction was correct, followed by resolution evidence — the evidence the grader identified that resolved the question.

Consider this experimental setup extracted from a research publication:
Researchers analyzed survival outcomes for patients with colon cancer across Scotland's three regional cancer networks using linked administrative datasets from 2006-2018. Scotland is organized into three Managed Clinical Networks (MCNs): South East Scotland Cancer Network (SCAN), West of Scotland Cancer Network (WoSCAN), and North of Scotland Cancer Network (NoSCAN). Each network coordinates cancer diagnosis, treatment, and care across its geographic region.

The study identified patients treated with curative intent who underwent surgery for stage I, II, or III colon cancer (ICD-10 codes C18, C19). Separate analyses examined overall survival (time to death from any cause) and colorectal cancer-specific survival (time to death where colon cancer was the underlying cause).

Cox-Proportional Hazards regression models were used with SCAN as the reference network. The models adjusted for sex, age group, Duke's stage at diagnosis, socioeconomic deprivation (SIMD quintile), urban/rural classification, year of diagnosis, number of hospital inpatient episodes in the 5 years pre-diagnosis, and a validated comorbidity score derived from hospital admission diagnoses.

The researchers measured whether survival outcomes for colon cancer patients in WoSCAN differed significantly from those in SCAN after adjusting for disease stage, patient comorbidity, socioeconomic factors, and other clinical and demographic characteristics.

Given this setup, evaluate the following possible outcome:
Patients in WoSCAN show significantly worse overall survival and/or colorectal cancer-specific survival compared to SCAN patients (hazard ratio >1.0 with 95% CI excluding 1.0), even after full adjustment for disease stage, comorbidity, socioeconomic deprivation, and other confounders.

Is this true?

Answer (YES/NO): NO